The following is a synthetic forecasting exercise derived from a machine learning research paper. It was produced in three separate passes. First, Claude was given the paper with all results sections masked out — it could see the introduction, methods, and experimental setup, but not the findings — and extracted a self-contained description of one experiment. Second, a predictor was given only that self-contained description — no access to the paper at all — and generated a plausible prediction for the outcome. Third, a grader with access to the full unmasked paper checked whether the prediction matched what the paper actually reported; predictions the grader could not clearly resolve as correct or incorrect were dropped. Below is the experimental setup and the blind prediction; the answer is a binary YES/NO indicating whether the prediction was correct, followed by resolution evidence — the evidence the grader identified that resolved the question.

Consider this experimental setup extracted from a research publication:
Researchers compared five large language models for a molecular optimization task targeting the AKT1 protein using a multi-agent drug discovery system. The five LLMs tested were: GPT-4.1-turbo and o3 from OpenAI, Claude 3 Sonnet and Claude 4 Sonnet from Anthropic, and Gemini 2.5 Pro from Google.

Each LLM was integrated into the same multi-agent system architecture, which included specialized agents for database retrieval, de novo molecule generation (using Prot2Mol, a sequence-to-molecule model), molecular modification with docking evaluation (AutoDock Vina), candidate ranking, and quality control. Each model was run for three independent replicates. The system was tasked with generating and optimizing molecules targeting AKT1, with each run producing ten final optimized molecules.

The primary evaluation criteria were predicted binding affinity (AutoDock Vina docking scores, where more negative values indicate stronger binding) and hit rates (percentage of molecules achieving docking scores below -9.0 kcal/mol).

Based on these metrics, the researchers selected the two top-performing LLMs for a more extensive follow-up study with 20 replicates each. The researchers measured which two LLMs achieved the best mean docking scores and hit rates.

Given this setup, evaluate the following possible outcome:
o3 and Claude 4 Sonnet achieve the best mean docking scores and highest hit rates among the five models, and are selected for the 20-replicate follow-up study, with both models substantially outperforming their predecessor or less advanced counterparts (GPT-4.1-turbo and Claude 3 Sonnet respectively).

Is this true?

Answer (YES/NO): NO